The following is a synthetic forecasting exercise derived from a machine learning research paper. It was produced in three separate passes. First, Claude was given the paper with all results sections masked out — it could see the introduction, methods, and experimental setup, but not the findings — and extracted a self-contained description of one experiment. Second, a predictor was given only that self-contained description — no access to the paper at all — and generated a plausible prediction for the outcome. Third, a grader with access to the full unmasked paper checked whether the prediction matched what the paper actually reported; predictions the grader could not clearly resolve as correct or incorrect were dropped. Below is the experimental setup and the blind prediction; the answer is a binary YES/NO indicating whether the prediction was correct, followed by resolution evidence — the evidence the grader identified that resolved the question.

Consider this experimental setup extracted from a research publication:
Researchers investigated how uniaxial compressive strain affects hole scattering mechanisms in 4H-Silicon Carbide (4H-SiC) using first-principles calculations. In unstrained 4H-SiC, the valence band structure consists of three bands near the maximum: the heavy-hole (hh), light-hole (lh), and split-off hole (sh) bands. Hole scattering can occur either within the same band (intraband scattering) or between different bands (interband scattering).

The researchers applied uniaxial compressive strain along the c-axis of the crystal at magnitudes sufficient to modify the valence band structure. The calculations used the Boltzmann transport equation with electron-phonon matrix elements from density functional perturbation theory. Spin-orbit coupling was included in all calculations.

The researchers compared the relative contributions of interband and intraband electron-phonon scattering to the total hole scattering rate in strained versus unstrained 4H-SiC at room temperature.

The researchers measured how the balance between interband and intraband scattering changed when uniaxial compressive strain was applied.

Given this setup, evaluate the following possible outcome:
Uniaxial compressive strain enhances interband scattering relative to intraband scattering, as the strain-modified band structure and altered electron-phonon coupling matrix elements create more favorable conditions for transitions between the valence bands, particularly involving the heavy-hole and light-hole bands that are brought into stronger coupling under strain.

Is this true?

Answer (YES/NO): NO